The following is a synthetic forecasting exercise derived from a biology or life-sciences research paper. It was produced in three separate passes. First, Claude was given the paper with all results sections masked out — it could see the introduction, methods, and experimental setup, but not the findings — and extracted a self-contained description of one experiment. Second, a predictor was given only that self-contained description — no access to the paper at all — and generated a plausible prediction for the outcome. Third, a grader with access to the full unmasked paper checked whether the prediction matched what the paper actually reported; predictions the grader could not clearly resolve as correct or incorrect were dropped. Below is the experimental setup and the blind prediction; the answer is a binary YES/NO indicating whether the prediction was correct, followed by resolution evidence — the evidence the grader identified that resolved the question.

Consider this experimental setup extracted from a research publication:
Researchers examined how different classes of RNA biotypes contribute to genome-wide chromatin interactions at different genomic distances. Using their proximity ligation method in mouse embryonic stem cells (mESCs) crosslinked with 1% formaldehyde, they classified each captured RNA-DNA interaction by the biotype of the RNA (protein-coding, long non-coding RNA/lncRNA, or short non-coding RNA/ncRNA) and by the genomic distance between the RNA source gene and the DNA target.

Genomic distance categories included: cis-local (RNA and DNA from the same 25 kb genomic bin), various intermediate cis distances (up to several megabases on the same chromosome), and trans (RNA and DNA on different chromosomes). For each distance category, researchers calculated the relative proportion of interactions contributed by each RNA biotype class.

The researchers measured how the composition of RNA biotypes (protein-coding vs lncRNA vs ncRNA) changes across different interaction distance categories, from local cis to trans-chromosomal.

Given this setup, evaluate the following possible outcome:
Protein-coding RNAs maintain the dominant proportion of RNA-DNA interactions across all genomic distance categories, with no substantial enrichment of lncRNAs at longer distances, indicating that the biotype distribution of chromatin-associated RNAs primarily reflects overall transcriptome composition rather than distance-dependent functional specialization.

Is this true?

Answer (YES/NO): NO